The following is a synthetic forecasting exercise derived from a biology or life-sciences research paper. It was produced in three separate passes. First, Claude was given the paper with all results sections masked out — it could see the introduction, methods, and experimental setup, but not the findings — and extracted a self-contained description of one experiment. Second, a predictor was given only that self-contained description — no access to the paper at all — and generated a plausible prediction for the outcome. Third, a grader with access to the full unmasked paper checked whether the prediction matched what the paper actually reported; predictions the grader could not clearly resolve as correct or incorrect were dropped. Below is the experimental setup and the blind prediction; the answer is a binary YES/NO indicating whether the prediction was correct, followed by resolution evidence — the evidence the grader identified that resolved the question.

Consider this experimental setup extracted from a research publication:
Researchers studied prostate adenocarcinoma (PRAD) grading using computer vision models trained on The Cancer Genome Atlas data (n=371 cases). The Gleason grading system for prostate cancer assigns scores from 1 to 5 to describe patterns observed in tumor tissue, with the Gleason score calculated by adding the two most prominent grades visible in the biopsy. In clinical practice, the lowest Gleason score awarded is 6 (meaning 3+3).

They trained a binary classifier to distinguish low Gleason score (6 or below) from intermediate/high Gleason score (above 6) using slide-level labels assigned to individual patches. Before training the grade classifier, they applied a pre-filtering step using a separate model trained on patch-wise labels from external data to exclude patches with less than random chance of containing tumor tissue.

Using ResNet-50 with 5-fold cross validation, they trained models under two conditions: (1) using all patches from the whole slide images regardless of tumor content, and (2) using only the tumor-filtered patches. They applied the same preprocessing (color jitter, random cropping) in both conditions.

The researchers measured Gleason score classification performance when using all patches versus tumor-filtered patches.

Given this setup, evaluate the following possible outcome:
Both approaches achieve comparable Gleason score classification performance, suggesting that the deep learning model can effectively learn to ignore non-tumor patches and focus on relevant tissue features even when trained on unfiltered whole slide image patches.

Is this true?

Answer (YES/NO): NO